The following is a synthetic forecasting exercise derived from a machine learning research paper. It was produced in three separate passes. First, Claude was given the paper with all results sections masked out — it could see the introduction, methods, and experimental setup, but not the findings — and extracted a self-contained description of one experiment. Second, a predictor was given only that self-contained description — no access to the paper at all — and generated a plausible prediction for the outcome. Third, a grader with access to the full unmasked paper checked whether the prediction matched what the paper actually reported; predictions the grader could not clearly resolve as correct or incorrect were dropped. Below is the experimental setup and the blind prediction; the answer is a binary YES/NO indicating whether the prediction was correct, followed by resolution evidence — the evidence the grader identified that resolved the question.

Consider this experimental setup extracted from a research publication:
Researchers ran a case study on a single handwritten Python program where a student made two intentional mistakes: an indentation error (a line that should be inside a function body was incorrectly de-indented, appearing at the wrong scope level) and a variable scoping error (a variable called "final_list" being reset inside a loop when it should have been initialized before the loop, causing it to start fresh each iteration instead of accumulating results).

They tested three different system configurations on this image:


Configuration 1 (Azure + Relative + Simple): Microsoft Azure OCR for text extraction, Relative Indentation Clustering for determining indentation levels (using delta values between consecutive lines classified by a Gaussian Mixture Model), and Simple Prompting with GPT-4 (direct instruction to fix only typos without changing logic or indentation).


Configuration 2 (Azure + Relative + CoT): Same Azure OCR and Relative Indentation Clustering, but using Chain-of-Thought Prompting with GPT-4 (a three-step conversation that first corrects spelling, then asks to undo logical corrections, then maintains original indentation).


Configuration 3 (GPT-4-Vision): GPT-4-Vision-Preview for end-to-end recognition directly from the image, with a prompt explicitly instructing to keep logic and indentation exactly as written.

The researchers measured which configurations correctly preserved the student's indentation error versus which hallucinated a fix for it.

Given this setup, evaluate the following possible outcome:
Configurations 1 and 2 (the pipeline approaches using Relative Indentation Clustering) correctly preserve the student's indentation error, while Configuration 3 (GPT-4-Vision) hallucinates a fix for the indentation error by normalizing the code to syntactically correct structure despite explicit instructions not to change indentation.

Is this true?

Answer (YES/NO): NO